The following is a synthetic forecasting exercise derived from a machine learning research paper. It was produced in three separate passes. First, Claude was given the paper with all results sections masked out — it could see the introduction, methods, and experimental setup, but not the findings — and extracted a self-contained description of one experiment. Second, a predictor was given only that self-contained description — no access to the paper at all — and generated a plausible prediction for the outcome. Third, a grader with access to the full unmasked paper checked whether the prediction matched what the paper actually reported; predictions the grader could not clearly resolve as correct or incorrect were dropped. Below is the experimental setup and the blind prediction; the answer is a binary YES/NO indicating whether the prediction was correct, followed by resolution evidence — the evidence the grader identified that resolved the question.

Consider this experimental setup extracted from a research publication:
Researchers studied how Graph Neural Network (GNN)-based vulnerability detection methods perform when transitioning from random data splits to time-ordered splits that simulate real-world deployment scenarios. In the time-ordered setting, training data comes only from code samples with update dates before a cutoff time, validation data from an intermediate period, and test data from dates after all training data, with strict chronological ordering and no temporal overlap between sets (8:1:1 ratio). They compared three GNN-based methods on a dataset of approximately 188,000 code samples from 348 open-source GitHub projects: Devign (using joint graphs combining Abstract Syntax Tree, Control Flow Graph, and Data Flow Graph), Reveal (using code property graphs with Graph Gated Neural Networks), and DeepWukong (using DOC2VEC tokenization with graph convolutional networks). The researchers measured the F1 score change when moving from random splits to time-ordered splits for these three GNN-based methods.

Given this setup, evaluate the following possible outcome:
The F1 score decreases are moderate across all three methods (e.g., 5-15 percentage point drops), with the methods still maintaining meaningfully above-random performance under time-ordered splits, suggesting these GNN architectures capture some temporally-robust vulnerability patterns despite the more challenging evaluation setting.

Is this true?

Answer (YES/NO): NO